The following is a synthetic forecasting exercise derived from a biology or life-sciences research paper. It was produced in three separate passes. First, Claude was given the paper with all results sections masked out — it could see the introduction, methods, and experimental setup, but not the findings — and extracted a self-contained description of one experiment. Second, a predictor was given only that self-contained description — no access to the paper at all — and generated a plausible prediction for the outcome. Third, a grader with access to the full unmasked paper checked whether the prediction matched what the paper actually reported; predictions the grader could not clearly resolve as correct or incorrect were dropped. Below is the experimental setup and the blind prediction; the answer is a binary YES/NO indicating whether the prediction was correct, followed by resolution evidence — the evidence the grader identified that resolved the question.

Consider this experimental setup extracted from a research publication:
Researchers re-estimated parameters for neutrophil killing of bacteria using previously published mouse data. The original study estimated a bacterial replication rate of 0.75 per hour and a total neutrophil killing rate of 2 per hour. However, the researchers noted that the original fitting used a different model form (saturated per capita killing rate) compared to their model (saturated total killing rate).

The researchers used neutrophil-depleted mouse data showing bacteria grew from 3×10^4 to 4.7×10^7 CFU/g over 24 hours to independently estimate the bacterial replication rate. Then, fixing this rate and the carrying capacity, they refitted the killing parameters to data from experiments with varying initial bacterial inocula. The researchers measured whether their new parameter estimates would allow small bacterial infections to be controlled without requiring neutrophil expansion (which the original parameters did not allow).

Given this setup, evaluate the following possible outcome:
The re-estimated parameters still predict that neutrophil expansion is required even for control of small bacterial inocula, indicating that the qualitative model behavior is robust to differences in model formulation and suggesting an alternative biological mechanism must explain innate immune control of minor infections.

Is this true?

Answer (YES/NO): NO